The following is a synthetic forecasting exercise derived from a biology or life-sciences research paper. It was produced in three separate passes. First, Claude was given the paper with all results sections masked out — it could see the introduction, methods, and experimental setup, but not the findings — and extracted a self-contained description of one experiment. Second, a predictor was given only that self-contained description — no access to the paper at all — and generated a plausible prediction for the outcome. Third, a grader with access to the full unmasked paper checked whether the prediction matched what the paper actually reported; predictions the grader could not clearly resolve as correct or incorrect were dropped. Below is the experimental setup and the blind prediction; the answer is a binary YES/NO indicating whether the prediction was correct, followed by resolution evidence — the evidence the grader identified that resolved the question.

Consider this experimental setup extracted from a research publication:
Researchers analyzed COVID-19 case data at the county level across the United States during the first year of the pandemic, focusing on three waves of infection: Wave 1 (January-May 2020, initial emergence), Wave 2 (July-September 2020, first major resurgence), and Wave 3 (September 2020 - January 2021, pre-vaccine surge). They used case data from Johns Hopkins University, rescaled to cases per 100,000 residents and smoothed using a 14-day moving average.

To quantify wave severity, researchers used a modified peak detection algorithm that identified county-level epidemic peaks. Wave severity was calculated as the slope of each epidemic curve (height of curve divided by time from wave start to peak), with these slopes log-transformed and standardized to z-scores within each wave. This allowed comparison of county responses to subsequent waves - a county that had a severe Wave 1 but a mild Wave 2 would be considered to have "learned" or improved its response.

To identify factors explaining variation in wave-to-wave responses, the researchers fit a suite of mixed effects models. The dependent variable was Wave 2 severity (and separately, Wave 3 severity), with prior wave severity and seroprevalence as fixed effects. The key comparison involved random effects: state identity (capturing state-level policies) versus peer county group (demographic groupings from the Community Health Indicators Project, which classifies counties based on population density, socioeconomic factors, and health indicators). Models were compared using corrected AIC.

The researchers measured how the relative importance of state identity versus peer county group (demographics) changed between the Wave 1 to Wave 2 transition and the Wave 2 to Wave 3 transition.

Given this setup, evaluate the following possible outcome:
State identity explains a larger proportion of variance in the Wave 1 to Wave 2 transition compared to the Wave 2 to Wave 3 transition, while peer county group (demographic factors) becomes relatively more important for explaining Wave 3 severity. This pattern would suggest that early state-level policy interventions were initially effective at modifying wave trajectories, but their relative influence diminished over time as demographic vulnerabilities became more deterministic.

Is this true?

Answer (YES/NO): NO